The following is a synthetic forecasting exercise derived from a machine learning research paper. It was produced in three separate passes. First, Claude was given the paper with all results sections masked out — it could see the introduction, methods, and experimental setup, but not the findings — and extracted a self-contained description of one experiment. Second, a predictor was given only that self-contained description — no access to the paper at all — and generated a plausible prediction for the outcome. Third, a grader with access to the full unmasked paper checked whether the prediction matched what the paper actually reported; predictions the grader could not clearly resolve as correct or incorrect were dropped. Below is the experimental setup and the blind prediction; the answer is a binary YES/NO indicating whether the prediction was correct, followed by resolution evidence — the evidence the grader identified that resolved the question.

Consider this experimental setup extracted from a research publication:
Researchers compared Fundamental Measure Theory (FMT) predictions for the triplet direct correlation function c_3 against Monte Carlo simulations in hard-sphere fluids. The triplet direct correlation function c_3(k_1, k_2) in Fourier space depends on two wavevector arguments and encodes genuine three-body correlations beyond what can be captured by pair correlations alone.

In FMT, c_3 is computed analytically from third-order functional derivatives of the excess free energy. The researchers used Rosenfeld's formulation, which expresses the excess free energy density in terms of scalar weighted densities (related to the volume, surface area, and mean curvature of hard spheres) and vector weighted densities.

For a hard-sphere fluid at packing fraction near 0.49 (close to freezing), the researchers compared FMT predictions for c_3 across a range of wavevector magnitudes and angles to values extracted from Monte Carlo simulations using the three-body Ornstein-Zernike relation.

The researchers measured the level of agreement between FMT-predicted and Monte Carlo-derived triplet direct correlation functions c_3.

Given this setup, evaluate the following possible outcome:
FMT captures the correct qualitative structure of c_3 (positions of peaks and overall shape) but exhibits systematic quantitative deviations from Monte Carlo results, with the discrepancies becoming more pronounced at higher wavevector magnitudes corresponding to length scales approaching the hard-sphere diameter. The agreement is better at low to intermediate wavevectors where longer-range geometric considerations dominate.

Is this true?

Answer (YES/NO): NO